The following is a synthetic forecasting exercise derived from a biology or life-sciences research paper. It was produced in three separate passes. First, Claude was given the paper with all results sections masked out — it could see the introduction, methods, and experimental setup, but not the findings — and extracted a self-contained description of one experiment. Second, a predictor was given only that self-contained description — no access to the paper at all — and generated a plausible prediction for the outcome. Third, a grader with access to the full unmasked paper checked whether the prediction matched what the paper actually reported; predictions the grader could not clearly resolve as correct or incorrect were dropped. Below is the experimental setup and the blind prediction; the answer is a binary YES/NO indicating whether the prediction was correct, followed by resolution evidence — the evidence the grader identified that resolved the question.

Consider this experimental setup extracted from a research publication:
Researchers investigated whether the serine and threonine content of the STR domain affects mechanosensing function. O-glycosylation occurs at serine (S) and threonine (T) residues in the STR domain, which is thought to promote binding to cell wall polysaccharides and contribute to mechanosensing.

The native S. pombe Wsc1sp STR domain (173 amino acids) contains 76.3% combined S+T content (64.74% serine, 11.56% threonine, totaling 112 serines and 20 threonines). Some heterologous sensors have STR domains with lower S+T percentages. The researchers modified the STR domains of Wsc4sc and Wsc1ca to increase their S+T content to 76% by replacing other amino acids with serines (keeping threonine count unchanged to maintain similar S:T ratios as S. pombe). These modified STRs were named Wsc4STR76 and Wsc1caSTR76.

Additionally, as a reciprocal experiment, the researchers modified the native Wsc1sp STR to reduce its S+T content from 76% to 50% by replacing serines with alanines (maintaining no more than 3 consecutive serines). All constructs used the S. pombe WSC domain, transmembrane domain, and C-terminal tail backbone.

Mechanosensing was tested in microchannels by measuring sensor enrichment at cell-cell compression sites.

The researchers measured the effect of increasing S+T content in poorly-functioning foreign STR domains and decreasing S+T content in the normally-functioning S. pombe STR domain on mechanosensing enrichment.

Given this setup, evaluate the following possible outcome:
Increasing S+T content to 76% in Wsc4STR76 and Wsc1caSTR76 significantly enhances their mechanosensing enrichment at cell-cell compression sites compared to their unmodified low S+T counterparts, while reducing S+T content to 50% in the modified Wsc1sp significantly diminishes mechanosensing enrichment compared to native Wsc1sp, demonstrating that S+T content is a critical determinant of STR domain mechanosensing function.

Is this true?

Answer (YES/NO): NO